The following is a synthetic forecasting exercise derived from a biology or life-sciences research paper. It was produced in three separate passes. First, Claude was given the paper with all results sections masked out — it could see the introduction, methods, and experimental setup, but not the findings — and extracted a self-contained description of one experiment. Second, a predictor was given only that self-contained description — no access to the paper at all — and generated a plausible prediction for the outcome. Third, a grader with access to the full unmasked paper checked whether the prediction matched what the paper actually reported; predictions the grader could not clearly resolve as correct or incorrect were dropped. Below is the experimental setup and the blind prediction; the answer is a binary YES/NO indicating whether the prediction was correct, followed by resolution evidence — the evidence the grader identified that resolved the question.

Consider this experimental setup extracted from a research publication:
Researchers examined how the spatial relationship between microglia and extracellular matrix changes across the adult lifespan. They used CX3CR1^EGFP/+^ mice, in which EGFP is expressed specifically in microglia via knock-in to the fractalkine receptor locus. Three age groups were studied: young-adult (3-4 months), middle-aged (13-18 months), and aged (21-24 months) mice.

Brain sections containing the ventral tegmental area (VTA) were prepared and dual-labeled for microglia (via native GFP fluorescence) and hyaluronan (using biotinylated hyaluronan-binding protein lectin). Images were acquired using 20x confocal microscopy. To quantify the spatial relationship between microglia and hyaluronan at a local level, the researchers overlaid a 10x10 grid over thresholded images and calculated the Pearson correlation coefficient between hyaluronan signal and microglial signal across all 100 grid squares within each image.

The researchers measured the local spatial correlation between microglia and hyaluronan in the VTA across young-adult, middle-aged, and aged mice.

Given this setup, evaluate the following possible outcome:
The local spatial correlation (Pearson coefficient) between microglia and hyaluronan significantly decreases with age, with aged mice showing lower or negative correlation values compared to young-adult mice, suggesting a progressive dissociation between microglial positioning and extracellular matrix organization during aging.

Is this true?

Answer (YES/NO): NO